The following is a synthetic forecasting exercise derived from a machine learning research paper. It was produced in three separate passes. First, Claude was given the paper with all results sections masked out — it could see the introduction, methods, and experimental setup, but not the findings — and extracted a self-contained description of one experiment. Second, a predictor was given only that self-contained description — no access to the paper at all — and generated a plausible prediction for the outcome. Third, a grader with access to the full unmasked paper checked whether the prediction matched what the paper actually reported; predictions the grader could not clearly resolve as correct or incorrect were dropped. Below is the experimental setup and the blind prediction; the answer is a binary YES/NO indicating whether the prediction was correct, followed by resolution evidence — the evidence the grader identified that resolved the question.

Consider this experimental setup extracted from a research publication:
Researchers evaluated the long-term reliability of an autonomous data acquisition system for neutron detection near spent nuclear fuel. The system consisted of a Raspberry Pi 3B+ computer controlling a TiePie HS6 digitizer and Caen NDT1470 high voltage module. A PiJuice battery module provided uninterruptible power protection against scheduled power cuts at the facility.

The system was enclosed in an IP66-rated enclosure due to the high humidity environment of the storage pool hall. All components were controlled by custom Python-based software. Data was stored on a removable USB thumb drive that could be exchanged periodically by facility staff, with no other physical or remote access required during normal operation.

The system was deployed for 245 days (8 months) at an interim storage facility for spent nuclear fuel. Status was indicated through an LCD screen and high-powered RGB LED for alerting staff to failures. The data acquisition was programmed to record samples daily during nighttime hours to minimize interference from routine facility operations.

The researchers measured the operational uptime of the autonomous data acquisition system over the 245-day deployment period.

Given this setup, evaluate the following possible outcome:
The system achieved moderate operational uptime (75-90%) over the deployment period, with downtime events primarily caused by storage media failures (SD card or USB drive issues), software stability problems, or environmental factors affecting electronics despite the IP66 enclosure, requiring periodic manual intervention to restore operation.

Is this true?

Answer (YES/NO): NO